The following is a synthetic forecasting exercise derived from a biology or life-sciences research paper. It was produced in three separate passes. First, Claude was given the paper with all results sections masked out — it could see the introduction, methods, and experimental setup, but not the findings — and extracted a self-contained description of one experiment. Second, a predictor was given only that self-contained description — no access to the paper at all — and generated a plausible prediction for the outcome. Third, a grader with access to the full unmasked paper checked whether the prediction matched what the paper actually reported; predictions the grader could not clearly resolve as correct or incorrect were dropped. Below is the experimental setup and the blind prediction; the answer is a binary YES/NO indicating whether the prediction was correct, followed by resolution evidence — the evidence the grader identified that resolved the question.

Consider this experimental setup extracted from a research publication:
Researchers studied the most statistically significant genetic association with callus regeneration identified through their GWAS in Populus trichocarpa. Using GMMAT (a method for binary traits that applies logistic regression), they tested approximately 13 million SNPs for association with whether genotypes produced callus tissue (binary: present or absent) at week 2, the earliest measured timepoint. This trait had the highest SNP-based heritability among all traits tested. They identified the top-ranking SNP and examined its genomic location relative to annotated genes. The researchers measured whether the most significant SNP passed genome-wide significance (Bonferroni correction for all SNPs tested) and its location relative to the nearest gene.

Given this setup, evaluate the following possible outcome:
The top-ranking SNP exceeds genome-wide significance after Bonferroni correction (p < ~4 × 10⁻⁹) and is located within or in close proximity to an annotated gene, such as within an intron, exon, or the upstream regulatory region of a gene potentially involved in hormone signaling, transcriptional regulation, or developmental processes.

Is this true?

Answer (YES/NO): YES